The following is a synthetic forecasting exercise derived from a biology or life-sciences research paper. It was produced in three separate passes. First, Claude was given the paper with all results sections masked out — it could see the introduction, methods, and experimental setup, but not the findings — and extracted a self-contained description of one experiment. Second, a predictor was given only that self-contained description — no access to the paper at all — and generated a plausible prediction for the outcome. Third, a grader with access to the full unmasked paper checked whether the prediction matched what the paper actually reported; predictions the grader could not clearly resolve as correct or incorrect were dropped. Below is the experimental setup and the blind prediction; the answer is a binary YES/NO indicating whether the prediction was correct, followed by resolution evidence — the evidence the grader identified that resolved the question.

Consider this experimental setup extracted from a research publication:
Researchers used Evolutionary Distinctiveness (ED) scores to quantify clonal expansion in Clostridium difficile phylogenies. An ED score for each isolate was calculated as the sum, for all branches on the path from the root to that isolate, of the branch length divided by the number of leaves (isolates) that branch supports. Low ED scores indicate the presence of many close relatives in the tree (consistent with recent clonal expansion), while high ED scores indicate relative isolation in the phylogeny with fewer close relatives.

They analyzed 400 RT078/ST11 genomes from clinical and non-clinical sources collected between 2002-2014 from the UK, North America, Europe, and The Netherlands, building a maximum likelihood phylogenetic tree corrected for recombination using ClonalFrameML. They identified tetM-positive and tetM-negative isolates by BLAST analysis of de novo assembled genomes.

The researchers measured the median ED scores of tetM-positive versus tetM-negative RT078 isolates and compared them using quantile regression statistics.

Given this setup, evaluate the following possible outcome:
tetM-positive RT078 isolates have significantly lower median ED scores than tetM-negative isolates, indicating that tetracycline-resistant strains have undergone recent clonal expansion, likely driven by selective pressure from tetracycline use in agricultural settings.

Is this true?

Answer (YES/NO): YES